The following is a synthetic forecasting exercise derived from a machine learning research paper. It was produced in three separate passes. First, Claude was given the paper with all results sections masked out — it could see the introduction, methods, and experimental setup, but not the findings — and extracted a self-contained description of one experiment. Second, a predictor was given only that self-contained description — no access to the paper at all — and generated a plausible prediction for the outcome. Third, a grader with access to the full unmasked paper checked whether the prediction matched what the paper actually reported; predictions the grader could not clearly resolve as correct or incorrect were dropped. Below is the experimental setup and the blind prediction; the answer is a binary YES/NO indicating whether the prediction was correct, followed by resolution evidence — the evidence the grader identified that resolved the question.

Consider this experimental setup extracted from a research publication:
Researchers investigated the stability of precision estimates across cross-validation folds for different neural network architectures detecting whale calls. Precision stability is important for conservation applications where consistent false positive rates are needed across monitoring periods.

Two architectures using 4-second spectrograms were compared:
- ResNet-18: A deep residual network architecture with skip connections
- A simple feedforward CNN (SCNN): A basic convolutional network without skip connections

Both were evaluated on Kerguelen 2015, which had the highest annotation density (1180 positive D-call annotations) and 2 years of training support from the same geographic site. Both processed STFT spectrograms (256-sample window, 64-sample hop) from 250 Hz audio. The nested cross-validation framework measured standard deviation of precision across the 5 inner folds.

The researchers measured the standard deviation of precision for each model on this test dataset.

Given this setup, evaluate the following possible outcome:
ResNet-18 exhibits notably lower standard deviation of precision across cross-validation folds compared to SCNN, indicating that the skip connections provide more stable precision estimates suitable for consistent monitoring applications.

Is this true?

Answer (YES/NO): NO